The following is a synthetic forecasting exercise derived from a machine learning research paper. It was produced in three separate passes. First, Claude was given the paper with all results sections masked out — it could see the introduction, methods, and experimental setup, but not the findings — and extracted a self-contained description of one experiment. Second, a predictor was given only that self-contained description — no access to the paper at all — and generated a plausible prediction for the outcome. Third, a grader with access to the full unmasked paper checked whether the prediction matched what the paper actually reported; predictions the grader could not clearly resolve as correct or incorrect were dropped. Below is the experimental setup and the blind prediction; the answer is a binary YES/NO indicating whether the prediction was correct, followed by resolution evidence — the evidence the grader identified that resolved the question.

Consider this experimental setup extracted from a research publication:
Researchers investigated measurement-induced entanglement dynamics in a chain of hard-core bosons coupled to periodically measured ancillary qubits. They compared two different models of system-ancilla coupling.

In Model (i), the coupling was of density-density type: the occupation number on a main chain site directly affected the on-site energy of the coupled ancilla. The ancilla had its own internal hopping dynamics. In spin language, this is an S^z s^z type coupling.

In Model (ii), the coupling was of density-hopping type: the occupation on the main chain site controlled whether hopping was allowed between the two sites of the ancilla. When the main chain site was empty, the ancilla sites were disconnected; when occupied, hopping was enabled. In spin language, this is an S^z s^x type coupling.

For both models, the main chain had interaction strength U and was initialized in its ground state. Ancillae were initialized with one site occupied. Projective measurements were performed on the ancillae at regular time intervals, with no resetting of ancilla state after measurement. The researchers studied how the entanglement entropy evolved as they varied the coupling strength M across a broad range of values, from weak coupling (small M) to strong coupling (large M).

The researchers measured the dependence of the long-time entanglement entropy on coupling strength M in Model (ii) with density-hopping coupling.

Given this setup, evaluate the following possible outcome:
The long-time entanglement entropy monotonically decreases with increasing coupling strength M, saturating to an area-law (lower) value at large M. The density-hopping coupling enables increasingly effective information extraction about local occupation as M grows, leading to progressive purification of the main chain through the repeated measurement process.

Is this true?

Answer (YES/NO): NO